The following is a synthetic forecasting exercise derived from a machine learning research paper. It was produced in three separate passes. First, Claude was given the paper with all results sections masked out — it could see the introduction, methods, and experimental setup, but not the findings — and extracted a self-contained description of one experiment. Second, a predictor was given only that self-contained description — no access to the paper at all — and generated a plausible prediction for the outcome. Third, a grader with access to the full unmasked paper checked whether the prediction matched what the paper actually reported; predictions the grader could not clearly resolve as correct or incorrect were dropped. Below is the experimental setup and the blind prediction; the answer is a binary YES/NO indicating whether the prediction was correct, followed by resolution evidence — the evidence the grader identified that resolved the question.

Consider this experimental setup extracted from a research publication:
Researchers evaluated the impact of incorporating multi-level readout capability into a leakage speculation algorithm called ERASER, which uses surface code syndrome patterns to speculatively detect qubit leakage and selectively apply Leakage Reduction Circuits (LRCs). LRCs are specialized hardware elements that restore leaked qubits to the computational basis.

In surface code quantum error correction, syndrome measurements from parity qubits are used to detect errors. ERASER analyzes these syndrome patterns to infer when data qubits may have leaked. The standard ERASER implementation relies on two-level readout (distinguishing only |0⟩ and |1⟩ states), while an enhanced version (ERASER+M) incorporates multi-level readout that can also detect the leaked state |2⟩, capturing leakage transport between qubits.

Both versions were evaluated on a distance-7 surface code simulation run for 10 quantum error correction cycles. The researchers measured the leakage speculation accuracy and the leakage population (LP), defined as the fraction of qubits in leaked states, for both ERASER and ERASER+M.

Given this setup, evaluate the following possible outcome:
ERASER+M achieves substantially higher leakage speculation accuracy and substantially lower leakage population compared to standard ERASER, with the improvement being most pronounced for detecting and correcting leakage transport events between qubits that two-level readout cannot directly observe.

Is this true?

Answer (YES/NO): NO